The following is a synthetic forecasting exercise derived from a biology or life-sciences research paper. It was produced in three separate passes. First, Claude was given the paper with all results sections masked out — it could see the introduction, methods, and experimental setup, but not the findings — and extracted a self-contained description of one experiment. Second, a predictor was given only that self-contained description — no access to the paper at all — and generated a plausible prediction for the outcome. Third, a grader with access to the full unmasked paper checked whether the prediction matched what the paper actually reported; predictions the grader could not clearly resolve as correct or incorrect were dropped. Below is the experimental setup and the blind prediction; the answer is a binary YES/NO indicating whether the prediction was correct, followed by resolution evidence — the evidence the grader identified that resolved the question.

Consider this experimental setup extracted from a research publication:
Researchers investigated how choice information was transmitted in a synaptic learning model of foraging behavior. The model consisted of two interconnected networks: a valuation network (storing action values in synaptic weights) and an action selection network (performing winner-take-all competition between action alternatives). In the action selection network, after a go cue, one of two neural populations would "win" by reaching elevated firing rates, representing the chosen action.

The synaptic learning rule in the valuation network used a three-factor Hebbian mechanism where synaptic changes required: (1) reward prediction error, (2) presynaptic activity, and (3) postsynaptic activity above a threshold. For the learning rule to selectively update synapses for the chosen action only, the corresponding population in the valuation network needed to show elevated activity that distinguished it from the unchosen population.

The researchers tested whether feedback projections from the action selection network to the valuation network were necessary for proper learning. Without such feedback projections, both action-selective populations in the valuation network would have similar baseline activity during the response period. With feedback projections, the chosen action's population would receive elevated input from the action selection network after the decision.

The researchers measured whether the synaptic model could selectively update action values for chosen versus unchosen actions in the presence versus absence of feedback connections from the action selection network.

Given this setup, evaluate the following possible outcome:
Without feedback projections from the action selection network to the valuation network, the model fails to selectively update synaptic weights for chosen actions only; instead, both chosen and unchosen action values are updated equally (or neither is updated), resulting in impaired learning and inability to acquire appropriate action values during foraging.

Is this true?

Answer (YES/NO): YES